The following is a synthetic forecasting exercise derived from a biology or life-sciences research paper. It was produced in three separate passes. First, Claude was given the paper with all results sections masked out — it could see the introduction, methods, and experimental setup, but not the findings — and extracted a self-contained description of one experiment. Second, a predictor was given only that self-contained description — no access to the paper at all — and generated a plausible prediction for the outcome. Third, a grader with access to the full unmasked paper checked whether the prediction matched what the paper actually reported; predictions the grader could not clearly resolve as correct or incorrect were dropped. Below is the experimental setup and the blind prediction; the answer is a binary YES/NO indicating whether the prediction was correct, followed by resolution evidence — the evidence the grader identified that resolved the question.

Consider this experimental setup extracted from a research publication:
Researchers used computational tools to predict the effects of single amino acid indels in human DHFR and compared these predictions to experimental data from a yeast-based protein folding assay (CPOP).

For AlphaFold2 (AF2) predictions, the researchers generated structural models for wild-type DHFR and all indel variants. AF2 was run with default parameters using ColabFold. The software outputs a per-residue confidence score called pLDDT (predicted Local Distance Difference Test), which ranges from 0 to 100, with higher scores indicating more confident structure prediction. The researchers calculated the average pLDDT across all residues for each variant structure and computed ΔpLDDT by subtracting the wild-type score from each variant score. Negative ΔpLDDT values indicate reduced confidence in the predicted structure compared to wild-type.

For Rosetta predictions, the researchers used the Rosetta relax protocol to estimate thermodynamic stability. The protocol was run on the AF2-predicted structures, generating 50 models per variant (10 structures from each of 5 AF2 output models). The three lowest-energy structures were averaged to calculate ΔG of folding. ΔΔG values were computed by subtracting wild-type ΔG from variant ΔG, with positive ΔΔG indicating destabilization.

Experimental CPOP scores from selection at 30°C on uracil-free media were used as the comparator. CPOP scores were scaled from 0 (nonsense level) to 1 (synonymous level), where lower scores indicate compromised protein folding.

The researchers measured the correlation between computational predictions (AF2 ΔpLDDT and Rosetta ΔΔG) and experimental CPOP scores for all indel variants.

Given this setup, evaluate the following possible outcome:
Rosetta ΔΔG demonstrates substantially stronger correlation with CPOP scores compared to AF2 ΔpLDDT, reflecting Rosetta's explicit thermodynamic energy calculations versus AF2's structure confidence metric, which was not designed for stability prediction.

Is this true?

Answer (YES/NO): NO